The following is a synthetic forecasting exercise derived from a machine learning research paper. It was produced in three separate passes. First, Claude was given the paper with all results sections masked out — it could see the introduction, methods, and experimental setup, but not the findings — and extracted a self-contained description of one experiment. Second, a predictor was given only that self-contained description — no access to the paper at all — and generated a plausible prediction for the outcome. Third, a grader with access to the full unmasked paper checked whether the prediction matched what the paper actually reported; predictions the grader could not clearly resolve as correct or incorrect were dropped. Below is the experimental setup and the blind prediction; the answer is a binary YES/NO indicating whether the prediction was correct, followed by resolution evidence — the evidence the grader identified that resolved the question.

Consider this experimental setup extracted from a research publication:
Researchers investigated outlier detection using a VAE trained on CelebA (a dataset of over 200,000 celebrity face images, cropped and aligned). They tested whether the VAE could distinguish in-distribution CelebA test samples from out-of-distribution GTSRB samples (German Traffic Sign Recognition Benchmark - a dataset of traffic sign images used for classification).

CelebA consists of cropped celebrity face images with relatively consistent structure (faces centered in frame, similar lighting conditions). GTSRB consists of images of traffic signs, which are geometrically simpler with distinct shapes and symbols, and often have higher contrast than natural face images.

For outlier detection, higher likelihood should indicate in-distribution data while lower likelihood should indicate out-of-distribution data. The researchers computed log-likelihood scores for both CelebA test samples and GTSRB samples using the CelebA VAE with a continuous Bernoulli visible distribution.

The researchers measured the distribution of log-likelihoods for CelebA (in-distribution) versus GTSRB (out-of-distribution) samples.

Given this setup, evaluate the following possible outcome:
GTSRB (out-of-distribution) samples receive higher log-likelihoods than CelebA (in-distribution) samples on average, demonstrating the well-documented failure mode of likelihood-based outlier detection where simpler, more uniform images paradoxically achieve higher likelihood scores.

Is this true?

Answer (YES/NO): NO